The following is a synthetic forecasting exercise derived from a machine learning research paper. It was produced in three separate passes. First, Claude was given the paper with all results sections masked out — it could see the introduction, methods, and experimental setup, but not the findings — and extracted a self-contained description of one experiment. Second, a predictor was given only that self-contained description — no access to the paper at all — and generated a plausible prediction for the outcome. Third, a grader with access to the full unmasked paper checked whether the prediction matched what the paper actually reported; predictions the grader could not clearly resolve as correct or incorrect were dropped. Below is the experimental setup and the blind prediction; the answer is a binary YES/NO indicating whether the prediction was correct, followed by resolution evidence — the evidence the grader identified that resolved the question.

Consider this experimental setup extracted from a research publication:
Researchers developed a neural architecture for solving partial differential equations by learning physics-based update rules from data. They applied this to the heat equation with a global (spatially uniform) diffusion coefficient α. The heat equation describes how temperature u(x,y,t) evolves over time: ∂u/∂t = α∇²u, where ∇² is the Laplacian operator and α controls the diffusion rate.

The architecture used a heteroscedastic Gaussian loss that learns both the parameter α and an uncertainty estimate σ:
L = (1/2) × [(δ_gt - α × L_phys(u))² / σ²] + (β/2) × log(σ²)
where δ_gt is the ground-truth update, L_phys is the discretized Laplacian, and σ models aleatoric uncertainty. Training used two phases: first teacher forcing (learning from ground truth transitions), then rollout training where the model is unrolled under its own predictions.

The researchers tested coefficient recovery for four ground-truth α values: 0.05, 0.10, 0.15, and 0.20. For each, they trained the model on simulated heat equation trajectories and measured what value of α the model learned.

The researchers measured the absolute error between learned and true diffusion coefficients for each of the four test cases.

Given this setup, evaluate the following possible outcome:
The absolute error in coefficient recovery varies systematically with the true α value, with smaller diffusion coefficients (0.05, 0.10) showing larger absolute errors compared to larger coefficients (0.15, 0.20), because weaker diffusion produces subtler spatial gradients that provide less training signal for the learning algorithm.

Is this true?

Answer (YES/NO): NO